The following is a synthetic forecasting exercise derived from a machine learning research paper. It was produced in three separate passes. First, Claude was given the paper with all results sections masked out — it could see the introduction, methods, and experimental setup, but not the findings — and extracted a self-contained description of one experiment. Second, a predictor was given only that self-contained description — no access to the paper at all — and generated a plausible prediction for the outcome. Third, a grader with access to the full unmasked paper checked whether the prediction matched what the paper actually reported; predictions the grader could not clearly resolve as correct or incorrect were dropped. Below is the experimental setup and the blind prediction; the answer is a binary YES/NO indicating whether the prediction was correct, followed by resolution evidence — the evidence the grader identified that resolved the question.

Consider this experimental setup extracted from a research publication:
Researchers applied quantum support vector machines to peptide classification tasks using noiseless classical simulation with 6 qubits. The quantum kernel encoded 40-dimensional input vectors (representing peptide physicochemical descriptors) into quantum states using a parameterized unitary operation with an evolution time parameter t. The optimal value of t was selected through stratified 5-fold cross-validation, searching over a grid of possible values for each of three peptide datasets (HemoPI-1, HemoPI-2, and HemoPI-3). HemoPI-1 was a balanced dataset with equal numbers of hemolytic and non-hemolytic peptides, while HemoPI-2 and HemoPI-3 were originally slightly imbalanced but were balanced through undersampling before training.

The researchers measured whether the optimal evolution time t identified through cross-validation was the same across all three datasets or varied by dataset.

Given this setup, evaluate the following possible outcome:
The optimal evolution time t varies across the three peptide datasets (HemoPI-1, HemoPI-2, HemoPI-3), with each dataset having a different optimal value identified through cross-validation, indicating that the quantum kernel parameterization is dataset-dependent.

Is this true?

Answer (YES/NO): NO